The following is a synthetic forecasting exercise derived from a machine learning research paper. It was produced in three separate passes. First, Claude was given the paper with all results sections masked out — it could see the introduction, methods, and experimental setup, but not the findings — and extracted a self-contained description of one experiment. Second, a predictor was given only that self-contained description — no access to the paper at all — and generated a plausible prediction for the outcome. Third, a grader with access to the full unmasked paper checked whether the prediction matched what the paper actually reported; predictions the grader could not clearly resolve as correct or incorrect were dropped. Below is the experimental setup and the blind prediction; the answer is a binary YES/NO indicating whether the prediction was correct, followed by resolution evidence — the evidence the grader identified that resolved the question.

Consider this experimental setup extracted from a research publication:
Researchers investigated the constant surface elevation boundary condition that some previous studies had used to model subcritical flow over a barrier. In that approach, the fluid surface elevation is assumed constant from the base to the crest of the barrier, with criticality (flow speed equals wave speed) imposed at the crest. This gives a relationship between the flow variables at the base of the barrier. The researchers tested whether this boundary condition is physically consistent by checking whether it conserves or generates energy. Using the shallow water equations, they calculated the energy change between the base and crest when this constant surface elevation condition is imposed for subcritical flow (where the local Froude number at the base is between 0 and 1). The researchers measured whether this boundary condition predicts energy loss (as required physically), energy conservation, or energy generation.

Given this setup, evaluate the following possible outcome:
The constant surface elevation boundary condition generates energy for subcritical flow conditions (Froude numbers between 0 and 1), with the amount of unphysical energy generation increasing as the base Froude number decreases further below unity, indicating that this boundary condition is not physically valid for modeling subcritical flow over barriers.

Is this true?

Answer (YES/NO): NO